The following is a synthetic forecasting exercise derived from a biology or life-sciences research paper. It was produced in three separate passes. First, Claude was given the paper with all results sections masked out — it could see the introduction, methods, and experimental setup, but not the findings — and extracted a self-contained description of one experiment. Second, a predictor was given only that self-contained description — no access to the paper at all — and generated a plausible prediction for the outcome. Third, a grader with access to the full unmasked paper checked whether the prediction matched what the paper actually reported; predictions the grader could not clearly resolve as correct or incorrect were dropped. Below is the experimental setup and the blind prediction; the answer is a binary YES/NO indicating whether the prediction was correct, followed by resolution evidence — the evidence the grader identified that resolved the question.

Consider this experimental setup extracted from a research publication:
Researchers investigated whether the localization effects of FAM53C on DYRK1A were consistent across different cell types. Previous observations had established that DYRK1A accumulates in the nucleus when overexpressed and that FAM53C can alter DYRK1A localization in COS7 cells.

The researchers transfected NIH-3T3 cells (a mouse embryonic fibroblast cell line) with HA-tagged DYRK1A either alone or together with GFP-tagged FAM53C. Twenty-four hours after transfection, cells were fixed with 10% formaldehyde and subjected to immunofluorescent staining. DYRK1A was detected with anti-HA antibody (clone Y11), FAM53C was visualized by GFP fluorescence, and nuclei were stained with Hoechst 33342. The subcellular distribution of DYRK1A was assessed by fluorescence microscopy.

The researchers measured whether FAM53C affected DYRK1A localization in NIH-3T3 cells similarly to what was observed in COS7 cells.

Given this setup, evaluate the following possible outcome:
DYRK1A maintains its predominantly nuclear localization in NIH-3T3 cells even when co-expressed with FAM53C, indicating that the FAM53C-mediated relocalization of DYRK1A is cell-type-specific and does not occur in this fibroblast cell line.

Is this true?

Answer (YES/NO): NO